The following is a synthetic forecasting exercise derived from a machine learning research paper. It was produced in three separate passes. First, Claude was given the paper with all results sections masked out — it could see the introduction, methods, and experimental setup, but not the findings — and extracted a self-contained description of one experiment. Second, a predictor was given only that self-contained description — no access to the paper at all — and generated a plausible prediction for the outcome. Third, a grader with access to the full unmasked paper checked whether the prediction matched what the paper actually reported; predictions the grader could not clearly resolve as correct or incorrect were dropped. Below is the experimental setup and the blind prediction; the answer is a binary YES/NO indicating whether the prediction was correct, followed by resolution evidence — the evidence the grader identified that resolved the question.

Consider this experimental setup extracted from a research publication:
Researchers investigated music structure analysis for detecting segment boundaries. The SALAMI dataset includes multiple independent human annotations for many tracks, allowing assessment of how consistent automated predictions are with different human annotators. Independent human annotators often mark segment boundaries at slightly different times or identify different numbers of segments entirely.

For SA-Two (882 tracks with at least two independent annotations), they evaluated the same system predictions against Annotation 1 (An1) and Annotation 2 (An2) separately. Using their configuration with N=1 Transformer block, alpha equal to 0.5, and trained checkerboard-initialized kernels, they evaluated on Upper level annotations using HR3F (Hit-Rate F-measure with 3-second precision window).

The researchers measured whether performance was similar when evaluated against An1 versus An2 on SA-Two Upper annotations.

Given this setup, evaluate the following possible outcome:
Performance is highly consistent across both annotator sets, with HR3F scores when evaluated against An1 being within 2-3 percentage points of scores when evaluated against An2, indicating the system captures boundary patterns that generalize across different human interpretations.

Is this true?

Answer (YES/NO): YES